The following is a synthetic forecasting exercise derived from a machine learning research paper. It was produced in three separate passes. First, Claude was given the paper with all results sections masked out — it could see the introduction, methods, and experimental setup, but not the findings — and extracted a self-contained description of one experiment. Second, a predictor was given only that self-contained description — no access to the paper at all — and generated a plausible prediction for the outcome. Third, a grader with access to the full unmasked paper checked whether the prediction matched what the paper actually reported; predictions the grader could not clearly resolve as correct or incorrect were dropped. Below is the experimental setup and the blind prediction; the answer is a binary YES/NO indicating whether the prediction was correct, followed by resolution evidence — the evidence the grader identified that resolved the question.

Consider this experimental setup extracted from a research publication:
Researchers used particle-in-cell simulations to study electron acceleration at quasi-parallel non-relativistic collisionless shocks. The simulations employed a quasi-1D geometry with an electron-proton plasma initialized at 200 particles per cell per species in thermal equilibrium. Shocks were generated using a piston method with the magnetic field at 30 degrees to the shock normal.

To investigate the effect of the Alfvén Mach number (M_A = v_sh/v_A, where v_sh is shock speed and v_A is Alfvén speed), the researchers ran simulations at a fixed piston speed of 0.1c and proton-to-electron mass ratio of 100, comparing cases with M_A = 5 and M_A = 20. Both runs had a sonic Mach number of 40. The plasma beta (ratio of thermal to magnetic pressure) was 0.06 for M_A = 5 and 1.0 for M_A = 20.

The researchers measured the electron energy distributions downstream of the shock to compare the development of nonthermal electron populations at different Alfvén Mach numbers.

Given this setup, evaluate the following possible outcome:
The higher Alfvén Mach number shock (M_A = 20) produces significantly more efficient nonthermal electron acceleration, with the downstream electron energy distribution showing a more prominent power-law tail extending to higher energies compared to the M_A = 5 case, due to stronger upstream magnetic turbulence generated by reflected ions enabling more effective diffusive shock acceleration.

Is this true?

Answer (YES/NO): YES